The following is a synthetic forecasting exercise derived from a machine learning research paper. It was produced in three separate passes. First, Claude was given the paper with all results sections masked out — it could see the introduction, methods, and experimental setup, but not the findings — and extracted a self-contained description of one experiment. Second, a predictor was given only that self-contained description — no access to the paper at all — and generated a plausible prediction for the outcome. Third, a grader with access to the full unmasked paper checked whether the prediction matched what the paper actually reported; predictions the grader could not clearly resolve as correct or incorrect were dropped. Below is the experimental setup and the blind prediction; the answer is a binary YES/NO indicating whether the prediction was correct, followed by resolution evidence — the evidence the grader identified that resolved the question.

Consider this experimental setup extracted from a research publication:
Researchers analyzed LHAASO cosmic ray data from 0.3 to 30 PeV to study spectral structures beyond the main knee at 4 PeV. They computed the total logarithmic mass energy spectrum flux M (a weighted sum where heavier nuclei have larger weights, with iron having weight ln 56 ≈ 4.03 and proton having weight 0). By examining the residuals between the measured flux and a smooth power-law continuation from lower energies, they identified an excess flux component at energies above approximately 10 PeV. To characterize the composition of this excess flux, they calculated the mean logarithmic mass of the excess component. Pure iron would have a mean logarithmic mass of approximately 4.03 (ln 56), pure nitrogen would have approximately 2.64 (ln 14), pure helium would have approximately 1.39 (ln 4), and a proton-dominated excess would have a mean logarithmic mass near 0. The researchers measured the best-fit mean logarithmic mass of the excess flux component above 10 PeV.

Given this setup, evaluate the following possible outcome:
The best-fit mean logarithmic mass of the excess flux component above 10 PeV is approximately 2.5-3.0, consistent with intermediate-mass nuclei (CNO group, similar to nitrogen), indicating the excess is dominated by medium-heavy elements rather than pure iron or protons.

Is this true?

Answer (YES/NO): NO